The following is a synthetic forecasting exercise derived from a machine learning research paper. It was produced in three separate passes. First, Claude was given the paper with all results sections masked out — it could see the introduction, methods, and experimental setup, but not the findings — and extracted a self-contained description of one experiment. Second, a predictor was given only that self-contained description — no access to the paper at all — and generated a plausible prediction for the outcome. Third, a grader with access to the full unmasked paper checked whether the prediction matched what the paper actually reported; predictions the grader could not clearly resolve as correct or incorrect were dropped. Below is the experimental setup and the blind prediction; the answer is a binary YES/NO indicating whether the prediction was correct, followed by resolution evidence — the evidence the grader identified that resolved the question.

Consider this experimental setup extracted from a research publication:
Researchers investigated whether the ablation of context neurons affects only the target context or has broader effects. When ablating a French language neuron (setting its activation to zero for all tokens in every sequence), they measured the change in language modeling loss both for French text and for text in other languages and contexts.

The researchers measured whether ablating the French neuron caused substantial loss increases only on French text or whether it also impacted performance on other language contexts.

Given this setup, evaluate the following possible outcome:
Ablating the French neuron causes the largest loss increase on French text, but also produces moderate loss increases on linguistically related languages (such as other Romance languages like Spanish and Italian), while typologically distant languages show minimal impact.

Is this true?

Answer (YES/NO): NO